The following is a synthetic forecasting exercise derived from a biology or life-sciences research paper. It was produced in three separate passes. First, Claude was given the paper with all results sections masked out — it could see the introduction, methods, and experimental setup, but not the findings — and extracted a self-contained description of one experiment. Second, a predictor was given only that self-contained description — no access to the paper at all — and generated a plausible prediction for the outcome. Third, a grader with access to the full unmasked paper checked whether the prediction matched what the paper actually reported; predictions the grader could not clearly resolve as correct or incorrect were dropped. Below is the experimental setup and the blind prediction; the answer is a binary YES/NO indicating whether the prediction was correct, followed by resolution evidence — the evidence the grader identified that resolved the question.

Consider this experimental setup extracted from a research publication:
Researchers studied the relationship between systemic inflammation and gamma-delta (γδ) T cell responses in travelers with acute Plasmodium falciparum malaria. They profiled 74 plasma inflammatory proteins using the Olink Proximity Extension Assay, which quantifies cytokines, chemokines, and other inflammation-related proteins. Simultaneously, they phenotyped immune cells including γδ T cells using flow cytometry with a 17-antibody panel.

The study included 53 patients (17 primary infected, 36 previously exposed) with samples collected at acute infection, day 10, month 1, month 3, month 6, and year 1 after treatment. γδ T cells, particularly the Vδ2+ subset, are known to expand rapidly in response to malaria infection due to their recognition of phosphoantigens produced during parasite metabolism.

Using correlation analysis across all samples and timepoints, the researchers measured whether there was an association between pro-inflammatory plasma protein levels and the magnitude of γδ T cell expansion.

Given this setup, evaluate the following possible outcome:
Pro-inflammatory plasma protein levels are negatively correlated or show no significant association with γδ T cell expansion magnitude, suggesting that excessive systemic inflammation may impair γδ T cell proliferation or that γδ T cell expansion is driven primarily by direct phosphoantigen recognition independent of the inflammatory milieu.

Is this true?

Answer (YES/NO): NO